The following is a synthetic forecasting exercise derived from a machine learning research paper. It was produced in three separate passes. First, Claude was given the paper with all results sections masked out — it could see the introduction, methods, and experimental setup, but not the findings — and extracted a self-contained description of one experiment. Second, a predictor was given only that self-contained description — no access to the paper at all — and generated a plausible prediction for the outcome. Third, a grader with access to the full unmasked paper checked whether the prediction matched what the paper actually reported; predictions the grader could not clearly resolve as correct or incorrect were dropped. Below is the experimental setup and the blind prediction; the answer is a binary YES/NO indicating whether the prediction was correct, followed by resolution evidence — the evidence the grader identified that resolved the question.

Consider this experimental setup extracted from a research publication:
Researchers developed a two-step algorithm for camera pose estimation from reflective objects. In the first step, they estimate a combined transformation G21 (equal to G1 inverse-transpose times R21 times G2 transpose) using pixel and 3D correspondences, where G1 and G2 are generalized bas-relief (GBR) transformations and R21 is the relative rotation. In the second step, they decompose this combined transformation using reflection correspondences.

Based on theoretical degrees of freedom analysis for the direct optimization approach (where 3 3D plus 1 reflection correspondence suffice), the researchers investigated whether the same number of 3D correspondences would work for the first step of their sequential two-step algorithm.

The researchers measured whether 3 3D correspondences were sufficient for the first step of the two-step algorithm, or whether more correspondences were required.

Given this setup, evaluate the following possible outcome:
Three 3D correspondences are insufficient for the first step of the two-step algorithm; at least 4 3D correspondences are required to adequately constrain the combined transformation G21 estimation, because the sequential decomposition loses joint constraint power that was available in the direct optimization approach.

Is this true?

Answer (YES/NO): YES